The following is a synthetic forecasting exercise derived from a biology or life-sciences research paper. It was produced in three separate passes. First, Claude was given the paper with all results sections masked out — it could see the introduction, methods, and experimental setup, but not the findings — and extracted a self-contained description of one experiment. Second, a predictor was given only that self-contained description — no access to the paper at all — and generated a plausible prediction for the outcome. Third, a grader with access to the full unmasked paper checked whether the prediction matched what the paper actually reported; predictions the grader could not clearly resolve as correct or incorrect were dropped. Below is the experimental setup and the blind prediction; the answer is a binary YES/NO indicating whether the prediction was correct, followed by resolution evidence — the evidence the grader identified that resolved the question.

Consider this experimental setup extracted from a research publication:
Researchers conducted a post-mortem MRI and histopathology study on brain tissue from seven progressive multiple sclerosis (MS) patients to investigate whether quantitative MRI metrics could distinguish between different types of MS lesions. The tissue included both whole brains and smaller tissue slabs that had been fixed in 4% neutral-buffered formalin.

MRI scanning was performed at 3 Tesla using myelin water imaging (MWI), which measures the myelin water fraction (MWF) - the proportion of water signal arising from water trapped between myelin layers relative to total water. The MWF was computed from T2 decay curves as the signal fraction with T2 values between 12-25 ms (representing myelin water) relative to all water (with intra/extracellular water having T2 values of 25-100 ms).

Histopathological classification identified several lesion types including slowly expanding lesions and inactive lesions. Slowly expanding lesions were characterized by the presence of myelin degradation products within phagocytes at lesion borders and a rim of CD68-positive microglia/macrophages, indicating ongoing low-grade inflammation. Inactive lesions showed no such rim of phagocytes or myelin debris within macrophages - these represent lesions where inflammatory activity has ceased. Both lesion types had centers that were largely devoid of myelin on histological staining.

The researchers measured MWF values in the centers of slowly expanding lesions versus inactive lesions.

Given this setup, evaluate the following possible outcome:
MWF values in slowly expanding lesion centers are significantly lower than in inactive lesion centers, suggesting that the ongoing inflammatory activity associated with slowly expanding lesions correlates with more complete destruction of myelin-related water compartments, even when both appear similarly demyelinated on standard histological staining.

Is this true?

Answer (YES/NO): NO